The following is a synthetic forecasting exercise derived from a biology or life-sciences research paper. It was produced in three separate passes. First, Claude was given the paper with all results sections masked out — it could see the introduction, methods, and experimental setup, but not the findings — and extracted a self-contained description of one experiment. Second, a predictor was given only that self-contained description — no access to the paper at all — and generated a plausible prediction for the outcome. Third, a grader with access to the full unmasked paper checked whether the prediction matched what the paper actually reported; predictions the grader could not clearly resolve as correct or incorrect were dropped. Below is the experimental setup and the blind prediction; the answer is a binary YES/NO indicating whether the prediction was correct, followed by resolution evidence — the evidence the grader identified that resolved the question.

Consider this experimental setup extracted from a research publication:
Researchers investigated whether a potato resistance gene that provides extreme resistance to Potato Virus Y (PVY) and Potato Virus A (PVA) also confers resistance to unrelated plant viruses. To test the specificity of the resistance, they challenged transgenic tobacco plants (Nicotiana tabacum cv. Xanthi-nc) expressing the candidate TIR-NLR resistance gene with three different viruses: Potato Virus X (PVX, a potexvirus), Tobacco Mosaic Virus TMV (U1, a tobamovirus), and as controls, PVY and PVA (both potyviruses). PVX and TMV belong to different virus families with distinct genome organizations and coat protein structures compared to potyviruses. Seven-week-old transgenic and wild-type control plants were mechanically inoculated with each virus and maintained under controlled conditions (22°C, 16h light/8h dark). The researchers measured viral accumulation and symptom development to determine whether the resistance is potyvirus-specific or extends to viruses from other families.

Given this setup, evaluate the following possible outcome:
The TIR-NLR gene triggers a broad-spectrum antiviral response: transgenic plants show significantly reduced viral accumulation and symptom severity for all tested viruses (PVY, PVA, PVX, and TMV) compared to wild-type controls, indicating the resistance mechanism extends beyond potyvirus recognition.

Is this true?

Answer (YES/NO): NO